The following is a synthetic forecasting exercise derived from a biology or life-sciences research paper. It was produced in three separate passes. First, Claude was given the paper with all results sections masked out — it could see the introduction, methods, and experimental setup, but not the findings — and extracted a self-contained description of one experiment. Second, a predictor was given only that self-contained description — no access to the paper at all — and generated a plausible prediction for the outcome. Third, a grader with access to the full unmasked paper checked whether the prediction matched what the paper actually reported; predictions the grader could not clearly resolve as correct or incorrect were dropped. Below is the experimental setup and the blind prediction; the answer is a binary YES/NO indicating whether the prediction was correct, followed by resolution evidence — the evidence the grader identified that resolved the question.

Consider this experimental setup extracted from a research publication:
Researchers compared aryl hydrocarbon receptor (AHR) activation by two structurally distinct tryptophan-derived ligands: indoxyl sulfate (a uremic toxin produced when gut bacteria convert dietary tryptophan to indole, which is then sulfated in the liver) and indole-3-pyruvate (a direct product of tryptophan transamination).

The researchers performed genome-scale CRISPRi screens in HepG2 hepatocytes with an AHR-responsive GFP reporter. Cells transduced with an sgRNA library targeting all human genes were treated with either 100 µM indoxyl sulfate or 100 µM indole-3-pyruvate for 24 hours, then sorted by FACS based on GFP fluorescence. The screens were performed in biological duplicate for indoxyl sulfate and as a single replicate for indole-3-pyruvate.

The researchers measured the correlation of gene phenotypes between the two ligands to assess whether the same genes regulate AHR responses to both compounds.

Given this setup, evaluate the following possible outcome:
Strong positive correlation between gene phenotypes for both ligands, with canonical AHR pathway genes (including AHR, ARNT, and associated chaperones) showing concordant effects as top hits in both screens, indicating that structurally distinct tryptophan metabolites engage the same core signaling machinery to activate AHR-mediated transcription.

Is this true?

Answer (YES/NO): YES